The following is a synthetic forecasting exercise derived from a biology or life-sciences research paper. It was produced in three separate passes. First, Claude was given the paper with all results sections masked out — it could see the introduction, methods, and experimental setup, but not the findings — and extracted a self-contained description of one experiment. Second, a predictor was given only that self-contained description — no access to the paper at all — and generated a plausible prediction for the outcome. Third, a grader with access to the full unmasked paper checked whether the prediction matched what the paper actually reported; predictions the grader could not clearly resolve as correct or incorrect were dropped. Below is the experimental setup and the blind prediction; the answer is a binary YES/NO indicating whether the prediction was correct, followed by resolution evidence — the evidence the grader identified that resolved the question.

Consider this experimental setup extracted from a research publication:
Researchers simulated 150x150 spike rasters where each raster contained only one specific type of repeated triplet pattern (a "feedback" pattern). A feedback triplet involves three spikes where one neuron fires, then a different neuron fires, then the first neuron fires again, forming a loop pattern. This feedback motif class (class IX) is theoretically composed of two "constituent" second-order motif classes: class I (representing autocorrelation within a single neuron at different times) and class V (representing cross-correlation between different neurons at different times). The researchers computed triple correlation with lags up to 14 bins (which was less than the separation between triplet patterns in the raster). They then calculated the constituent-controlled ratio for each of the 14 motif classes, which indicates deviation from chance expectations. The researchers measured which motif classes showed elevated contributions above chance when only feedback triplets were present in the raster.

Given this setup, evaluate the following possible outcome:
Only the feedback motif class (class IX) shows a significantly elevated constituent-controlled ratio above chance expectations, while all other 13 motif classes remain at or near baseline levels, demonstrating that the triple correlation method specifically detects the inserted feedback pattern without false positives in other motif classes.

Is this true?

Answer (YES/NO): NO